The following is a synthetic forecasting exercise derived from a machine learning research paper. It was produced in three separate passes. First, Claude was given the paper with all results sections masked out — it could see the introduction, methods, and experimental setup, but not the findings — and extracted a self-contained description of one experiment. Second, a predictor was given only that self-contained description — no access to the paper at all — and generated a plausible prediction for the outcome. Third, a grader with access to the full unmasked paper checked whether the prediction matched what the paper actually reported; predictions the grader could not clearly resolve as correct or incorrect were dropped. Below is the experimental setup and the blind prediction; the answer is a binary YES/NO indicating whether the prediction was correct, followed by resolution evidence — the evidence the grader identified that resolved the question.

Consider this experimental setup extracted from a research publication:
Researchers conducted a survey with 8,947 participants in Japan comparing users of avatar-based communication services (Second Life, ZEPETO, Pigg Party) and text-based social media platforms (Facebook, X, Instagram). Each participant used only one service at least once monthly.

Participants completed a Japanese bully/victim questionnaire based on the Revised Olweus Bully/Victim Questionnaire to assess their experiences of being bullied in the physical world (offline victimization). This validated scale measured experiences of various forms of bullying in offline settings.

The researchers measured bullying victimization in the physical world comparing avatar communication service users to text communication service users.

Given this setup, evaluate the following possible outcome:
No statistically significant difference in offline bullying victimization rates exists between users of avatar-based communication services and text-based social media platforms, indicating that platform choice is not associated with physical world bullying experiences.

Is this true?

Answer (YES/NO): NO